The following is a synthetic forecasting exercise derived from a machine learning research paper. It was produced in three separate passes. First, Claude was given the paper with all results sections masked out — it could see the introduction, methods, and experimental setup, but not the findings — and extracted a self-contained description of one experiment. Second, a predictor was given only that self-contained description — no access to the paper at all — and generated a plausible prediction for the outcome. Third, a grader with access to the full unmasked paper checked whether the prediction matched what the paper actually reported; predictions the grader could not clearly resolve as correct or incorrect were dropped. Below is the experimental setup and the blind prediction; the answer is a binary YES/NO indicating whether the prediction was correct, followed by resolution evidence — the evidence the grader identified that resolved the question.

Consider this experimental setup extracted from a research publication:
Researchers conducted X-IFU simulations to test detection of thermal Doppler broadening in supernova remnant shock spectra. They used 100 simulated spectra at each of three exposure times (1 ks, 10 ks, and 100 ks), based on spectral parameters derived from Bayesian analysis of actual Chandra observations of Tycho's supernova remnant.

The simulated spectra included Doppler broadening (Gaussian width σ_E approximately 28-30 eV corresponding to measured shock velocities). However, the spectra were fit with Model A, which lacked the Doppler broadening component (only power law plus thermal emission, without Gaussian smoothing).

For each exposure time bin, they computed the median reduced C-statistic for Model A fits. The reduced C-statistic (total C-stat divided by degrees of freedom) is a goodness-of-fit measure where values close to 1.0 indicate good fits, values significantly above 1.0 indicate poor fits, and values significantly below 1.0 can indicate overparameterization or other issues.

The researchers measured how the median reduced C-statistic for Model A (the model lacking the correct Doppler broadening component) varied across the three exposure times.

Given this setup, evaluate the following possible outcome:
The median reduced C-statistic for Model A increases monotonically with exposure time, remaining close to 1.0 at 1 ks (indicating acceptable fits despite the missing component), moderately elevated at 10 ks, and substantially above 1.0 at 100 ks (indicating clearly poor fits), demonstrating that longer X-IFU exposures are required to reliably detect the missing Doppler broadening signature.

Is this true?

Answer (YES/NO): NO